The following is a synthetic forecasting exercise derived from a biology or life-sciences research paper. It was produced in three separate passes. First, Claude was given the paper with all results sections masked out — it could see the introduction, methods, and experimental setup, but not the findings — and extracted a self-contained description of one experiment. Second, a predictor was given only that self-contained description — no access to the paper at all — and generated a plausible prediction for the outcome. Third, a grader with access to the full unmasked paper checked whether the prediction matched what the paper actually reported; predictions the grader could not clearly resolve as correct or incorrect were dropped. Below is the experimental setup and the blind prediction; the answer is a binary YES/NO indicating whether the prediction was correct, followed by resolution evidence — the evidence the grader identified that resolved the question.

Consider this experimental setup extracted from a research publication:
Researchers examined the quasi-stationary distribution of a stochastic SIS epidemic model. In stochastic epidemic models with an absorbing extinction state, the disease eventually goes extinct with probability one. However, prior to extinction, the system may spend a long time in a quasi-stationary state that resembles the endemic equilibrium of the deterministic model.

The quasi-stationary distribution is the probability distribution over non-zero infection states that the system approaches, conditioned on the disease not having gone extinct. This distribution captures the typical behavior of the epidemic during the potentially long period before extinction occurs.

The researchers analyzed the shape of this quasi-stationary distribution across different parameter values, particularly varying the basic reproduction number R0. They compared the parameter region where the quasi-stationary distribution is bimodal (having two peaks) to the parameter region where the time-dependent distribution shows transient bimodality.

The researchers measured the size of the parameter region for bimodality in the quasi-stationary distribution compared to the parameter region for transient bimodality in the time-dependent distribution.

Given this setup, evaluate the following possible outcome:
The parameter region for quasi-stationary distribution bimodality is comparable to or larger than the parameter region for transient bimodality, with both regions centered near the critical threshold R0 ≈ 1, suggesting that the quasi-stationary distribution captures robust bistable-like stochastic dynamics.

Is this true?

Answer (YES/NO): NO